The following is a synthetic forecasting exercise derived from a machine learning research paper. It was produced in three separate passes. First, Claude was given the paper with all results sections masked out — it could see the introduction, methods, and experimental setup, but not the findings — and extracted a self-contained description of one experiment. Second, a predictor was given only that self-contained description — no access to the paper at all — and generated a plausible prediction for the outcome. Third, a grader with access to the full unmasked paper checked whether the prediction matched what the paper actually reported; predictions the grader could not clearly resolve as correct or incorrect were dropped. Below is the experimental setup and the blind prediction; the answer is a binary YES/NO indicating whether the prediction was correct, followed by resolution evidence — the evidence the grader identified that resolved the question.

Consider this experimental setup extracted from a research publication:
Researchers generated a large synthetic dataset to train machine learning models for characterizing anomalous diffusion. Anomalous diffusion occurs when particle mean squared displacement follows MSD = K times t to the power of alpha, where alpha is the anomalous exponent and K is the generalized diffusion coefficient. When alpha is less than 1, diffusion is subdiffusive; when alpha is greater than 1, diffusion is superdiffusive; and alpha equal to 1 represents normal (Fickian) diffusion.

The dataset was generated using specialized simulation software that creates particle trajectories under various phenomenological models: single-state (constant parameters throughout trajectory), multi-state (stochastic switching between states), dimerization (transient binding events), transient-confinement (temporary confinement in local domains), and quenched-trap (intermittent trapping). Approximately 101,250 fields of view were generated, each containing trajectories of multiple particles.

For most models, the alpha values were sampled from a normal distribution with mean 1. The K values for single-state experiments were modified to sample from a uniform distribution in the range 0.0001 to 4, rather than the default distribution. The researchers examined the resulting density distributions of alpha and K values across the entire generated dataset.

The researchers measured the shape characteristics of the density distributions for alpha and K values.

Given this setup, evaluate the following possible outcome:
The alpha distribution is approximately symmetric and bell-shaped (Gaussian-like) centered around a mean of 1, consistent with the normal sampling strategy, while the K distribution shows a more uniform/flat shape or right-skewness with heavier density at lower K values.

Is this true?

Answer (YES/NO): NO